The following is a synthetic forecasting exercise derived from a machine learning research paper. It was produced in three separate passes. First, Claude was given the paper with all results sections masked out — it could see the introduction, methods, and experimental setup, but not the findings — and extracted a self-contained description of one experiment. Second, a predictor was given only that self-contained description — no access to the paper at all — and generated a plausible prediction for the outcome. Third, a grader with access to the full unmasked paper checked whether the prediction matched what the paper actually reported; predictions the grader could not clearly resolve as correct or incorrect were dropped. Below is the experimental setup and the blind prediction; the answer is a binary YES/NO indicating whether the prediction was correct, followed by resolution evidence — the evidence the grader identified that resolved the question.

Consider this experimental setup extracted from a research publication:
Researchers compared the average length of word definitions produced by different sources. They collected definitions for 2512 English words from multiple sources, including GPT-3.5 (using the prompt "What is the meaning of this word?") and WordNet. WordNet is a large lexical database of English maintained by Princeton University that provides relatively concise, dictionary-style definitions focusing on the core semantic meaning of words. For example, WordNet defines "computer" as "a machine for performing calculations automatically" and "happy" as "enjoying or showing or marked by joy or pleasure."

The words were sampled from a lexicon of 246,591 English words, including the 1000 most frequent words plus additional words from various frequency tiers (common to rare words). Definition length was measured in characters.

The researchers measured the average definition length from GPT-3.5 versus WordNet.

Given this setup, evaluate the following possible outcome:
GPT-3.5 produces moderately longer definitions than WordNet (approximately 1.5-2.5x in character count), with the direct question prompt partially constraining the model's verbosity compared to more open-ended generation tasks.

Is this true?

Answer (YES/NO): NO